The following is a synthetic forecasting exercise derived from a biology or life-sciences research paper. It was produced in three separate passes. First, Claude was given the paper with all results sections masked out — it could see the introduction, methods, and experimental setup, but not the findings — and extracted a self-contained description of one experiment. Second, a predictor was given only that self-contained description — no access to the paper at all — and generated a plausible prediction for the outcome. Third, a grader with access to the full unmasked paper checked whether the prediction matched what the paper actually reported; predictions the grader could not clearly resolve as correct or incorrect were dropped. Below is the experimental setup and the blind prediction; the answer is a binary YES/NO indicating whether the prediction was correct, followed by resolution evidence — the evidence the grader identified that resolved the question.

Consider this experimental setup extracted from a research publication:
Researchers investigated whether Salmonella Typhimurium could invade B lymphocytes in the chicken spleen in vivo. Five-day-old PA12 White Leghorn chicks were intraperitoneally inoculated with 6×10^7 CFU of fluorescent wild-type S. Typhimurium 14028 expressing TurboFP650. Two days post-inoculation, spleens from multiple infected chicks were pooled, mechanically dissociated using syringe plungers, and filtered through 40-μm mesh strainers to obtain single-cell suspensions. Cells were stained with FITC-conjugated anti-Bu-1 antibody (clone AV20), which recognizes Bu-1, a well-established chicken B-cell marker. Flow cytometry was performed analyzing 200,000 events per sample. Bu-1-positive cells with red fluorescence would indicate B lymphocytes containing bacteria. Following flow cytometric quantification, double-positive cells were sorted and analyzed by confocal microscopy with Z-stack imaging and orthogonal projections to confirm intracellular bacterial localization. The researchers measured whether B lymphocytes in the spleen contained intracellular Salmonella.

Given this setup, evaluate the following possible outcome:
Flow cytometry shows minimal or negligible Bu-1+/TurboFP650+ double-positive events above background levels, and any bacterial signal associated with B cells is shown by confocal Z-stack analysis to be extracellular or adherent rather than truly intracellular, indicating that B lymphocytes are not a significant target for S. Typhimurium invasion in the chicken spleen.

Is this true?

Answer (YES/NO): NO